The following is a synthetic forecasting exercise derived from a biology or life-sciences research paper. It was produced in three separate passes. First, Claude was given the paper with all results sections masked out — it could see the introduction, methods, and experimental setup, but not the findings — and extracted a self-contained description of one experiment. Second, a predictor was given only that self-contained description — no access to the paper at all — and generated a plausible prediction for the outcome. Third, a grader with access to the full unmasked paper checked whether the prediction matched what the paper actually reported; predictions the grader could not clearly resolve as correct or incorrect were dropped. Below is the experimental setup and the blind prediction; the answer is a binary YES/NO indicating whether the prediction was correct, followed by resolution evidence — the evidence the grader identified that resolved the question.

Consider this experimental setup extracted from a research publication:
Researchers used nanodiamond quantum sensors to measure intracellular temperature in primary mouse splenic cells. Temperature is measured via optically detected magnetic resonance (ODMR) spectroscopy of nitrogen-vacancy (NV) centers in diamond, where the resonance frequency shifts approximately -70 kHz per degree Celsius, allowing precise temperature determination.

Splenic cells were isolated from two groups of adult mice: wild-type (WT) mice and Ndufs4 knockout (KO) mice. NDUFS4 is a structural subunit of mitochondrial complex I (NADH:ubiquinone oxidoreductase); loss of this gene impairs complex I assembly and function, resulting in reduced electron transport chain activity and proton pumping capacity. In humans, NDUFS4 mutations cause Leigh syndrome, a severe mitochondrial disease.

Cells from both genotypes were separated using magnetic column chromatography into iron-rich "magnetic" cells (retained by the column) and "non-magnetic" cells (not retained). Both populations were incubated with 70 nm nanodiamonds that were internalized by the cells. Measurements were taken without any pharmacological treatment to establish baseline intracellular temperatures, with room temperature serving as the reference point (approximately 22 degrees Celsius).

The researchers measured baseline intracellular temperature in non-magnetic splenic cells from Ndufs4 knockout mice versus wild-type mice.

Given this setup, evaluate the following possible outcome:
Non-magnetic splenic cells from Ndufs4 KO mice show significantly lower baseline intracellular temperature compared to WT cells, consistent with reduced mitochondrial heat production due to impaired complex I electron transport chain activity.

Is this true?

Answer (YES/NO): YES